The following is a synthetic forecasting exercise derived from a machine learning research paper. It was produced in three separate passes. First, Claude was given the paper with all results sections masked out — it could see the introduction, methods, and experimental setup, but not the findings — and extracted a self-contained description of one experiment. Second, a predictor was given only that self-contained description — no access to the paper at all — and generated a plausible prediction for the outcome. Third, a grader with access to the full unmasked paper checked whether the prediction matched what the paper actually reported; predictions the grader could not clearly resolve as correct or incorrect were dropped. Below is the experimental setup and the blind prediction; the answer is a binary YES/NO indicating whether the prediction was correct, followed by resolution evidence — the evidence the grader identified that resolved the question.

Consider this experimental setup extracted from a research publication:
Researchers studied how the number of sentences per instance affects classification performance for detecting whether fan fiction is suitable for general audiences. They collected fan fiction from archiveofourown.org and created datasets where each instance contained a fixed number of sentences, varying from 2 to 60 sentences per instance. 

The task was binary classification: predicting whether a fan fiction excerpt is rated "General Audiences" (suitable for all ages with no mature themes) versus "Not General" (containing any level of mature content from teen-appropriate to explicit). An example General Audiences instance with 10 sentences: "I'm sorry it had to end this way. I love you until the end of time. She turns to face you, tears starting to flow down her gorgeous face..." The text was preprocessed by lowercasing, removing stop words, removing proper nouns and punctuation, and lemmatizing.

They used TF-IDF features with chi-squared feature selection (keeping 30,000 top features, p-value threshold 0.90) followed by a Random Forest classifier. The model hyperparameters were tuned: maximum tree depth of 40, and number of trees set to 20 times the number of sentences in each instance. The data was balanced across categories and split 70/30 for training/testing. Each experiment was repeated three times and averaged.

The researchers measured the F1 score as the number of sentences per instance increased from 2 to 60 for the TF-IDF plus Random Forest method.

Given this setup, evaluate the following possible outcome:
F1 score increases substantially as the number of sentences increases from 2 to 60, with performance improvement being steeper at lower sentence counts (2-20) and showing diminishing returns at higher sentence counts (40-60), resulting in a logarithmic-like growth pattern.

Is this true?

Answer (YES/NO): YES